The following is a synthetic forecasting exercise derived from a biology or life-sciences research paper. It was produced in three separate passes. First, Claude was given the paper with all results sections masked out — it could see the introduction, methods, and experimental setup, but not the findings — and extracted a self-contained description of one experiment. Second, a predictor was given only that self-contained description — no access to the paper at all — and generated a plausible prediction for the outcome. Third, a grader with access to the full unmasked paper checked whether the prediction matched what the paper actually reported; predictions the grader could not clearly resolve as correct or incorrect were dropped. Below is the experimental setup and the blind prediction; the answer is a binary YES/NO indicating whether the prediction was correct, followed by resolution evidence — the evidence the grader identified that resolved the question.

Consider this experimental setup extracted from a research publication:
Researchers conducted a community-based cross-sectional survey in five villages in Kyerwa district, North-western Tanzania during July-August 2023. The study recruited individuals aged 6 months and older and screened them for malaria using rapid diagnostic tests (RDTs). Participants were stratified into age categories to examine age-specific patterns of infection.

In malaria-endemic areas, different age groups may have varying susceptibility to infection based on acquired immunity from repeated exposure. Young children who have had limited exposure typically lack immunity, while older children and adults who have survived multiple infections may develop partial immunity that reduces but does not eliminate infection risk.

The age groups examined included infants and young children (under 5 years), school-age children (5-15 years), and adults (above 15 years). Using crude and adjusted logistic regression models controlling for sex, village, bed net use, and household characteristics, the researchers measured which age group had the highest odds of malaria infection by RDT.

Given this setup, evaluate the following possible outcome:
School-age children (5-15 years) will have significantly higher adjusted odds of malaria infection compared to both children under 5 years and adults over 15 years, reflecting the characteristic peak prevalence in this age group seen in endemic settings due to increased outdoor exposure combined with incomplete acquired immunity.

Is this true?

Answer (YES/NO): YES